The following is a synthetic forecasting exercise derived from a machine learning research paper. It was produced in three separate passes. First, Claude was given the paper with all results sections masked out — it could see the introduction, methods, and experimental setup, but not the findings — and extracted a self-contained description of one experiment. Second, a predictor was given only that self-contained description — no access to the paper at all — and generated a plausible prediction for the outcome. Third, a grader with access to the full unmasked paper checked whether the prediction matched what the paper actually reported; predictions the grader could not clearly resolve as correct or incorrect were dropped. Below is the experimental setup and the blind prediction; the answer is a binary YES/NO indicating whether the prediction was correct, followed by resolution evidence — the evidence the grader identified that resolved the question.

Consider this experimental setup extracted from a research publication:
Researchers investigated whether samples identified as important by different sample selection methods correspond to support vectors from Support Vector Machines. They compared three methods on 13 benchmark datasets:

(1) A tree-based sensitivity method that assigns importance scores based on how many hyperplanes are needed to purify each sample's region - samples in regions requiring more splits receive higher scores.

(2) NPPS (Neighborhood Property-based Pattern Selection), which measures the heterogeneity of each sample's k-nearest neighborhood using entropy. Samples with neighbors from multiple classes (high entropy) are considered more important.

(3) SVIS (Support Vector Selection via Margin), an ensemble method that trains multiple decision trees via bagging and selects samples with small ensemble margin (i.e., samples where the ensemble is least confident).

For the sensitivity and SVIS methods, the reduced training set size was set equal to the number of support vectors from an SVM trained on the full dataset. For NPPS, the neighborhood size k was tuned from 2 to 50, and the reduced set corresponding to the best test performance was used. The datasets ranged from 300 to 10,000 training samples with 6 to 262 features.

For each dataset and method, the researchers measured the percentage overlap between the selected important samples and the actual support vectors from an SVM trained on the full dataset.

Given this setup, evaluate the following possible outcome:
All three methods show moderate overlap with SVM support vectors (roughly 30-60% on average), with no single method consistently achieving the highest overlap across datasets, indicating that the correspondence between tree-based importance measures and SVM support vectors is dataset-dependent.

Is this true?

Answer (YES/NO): NO